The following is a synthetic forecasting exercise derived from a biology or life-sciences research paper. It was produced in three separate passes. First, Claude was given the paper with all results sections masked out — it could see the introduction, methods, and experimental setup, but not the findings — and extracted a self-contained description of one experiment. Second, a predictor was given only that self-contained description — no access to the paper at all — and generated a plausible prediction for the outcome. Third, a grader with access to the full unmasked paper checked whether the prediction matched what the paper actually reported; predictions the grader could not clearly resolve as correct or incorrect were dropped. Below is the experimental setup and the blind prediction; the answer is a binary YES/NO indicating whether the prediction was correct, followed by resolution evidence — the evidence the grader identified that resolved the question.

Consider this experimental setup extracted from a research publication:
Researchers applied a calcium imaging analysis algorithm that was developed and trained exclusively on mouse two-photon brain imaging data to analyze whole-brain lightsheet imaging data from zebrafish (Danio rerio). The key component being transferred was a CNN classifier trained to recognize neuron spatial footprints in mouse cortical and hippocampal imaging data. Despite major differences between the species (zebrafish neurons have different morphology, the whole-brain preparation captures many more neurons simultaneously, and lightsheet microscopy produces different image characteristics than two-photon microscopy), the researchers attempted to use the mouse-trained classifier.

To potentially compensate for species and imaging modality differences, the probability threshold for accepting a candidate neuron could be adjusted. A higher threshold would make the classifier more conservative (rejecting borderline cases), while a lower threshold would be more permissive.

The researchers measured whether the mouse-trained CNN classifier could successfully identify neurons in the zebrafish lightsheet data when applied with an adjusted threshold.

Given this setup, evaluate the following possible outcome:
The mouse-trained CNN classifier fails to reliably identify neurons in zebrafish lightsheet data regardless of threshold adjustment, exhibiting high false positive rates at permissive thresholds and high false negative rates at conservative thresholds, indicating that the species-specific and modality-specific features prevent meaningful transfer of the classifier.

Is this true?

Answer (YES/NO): NO